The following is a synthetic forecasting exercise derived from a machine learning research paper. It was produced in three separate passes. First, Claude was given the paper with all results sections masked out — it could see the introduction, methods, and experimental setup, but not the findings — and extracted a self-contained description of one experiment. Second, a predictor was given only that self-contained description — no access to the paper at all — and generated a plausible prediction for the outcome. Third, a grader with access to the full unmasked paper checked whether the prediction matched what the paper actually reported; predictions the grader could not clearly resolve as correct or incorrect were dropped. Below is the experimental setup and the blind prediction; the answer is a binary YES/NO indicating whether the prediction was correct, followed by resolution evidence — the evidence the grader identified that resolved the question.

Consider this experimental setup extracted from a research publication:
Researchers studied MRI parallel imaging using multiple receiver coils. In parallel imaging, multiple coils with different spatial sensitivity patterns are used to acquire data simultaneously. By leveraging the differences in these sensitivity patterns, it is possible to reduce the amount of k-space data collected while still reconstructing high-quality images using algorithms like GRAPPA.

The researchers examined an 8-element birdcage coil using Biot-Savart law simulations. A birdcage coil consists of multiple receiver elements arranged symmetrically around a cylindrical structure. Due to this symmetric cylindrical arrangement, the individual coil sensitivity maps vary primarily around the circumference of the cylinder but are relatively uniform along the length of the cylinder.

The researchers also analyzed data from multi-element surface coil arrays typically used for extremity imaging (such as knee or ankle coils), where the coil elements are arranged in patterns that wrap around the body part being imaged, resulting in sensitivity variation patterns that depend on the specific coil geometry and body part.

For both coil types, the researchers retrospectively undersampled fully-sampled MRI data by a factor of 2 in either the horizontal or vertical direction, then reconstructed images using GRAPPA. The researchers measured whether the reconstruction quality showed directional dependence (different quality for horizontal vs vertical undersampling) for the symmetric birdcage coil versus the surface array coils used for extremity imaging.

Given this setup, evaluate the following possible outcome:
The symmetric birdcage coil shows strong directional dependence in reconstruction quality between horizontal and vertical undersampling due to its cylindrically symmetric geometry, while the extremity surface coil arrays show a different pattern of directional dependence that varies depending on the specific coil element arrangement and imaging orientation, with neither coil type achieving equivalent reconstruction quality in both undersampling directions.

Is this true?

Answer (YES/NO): NO